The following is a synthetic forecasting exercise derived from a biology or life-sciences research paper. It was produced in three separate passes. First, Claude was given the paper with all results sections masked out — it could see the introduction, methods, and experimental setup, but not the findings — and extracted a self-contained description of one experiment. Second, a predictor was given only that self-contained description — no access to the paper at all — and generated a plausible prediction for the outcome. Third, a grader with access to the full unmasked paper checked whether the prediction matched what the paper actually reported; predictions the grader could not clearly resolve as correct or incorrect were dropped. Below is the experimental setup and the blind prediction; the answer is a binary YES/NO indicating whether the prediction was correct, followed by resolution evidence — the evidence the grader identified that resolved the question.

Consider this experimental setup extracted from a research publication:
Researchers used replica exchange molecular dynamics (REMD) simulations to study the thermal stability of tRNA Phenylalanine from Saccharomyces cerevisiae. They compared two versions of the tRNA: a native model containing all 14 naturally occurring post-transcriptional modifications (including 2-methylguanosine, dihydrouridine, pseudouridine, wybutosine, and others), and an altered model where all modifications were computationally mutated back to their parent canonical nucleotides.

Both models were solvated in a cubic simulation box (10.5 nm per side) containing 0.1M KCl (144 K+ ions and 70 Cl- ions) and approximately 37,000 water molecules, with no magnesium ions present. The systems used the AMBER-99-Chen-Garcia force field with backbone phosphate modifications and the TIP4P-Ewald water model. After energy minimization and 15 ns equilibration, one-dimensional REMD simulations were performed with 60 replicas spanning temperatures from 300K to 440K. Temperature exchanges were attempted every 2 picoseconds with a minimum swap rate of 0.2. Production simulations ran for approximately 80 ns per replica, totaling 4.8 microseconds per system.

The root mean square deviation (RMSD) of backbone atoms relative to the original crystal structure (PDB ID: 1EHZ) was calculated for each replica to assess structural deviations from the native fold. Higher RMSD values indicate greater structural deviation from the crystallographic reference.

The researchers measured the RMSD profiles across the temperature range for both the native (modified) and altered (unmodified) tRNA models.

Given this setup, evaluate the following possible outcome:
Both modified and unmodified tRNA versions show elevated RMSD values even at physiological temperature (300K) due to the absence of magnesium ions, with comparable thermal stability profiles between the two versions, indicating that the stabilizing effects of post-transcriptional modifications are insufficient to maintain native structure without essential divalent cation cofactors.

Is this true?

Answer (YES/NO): NO